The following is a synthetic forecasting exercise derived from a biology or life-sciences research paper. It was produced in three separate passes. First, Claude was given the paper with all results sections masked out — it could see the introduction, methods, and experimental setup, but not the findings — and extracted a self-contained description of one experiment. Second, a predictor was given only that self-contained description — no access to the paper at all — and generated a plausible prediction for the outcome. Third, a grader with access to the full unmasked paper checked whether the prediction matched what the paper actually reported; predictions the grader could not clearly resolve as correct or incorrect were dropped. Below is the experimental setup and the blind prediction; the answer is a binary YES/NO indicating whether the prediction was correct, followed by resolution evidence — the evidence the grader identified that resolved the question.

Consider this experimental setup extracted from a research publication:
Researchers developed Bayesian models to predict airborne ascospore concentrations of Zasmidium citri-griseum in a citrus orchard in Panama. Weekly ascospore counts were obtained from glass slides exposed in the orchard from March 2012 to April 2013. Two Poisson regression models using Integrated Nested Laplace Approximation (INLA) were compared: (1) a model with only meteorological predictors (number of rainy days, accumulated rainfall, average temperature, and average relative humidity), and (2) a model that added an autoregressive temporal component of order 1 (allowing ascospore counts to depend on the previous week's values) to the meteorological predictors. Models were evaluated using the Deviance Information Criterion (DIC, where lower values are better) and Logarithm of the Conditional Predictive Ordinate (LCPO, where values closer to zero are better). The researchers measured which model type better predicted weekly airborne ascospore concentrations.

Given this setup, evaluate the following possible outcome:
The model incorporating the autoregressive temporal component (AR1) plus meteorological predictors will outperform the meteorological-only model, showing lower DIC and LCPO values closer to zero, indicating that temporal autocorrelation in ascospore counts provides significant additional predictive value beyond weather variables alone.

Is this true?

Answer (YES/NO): YES